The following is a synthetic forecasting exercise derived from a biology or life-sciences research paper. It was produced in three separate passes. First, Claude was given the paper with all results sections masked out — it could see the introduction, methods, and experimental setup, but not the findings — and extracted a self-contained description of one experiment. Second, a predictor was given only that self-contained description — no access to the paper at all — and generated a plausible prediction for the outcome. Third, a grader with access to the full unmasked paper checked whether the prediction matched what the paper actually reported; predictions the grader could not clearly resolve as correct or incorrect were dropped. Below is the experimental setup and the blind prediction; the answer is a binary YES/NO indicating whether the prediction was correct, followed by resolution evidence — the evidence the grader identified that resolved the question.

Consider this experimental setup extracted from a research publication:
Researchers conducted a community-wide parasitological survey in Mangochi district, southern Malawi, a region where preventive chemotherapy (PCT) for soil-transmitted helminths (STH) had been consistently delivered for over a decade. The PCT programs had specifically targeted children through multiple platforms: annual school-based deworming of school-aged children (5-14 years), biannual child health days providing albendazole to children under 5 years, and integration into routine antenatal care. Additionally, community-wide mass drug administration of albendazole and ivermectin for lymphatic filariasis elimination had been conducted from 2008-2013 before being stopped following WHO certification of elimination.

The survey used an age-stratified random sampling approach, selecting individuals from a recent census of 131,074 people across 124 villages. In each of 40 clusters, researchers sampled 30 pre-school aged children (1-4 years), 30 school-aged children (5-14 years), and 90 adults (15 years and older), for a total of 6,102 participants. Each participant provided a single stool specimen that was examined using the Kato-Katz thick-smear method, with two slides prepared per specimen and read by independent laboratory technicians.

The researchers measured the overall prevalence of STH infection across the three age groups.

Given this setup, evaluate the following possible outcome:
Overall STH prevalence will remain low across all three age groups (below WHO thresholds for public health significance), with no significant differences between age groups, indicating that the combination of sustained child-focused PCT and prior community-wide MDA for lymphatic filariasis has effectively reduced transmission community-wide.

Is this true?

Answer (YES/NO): NO